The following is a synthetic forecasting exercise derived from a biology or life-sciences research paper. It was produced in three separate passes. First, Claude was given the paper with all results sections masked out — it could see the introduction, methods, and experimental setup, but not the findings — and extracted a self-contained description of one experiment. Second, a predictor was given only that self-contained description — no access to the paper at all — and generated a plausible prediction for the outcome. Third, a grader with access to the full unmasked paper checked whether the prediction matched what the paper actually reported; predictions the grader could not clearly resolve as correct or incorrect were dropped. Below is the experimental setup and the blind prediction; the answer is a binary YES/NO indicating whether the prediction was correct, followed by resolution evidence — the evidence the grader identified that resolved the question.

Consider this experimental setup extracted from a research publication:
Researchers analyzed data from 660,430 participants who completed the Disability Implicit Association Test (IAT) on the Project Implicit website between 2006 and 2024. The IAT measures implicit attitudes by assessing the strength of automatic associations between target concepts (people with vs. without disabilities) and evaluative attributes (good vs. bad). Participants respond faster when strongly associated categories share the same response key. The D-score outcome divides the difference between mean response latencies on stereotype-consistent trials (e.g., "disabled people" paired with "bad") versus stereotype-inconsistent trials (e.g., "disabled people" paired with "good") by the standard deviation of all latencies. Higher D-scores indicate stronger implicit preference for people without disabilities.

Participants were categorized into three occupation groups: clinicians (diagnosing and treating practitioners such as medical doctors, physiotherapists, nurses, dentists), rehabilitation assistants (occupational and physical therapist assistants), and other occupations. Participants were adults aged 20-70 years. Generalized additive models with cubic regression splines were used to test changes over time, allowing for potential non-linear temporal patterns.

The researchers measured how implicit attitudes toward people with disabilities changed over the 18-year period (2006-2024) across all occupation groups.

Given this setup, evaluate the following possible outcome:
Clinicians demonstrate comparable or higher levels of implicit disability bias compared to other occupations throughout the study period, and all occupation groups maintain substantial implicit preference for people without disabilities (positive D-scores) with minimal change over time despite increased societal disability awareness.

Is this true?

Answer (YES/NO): YES